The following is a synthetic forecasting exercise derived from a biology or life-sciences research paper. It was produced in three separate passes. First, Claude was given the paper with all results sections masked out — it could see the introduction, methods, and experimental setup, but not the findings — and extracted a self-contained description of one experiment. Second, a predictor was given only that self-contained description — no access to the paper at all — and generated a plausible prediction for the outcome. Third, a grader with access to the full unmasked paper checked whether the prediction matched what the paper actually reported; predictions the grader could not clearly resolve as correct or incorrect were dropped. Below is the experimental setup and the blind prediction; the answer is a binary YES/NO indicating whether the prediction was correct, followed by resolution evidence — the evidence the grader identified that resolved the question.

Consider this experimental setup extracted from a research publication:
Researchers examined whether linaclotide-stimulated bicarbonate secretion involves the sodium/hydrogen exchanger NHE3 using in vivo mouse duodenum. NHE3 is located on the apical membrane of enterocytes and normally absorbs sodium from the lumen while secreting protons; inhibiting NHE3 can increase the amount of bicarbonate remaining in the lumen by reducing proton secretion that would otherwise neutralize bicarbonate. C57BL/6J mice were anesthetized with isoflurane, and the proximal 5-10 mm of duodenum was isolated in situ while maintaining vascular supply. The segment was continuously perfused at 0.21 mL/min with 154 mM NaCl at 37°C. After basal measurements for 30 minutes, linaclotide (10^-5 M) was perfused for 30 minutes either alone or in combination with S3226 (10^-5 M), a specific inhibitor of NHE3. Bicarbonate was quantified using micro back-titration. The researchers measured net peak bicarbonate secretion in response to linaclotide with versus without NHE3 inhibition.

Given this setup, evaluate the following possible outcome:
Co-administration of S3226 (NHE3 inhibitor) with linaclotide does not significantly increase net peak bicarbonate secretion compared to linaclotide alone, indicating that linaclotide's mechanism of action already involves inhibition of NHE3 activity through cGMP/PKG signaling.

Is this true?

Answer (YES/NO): YES